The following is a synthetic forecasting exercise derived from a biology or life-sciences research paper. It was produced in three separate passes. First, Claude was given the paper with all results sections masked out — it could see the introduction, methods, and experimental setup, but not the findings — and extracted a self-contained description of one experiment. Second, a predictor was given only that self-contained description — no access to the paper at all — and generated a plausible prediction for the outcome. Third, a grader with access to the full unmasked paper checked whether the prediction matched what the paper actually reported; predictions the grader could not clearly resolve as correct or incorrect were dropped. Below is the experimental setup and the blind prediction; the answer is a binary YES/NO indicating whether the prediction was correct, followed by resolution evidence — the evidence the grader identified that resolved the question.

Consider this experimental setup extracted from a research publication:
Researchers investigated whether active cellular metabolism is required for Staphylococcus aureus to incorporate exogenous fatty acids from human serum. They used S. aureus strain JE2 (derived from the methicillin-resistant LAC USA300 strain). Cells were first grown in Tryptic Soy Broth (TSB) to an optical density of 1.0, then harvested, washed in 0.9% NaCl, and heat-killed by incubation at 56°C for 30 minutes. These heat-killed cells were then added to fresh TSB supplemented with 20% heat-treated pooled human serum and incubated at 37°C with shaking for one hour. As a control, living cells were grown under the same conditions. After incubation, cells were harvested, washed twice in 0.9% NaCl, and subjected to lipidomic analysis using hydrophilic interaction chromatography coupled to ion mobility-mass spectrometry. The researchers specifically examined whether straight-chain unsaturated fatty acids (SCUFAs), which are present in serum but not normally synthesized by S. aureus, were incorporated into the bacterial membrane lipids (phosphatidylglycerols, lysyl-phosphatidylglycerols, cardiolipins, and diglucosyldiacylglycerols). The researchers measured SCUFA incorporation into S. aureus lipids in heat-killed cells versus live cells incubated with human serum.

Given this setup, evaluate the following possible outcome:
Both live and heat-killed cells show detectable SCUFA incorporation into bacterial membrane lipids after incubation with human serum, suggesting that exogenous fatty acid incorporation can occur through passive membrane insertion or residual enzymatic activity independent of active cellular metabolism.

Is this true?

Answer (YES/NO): NO